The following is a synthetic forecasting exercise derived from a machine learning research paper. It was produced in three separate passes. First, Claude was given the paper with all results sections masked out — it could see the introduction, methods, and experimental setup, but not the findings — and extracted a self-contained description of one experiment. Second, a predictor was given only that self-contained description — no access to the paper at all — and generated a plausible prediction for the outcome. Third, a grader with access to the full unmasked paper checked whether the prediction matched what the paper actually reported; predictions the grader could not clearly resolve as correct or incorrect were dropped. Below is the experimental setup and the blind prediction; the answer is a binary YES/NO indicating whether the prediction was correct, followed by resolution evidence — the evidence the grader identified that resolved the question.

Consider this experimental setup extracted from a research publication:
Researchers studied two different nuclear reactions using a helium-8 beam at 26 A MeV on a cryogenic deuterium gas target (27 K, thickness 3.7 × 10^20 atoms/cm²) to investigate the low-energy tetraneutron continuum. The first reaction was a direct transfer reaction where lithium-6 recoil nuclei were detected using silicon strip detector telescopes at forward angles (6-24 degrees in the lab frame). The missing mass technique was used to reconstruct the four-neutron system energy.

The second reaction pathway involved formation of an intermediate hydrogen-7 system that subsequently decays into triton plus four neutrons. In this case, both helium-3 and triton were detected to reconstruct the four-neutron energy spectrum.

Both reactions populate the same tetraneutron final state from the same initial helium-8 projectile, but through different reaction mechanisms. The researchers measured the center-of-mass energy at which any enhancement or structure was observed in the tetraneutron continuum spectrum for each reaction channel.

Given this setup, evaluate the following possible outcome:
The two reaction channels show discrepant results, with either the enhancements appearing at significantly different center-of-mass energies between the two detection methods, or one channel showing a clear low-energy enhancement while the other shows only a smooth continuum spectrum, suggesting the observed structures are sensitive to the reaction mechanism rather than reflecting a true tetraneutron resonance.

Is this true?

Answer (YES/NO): NO